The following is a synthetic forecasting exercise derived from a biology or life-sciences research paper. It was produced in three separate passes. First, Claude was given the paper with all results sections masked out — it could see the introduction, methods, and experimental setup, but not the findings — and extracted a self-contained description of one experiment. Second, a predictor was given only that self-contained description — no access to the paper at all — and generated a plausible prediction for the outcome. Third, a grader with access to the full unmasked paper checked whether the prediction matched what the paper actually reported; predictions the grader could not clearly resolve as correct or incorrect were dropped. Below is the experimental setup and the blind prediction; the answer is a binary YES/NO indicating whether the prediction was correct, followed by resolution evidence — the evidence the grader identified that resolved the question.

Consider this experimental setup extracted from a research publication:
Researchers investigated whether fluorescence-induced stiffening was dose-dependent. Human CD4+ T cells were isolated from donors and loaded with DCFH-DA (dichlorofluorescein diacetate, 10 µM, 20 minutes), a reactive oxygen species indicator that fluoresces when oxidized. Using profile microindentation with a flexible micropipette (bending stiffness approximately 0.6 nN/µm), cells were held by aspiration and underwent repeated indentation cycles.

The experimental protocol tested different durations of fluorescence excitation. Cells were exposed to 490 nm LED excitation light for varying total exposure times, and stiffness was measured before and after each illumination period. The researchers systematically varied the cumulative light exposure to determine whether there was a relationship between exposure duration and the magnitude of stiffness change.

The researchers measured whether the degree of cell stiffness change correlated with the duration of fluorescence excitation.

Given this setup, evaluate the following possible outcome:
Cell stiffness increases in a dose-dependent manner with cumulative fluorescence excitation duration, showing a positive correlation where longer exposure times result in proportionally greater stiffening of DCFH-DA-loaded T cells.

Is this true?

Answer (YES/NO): YES